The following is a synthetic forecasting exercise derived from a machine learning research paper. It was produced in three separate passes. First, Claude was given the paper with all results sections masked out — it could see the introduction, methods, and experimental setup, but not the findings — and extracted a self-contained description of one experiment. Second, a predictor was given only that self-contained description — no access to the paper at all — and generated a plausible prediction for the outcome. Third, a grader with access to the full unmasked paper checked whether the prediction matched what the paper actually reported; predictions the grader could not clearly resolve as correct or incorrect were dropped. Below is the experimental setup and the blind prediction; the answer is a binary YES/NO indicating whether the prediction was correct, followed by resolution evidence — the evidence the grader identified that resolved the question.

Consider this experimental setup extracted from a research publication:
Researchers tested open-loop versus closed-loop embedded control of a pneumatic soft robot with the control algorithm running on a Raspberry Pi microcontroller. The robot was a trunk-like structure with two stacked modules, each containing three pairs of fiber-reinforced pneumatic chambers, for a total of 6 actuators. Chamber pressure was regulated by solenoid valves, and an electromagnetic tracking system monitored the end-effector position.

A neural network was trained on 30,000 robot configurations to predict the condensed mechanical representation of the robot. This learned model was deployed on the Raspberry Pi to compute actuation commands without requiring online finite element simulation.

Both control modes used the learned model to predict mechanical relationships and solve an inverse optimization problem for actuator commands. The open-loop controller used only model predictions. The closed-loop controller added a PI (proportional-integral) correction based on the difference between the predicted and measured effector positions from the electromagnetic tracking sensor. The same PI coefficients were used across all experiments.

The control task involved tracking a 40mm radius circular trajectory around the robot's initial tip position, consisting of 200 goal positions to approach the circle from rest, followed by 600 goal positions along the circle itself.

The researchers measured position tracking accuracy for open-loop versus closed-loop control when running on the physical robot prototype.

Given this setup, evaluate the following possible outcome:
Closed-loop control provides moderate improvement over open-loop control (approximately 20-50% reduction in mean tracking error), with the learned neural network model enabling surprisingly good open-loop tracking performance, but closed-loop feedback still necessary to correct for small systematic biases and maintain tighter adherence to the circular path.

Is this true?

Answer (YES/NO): NO